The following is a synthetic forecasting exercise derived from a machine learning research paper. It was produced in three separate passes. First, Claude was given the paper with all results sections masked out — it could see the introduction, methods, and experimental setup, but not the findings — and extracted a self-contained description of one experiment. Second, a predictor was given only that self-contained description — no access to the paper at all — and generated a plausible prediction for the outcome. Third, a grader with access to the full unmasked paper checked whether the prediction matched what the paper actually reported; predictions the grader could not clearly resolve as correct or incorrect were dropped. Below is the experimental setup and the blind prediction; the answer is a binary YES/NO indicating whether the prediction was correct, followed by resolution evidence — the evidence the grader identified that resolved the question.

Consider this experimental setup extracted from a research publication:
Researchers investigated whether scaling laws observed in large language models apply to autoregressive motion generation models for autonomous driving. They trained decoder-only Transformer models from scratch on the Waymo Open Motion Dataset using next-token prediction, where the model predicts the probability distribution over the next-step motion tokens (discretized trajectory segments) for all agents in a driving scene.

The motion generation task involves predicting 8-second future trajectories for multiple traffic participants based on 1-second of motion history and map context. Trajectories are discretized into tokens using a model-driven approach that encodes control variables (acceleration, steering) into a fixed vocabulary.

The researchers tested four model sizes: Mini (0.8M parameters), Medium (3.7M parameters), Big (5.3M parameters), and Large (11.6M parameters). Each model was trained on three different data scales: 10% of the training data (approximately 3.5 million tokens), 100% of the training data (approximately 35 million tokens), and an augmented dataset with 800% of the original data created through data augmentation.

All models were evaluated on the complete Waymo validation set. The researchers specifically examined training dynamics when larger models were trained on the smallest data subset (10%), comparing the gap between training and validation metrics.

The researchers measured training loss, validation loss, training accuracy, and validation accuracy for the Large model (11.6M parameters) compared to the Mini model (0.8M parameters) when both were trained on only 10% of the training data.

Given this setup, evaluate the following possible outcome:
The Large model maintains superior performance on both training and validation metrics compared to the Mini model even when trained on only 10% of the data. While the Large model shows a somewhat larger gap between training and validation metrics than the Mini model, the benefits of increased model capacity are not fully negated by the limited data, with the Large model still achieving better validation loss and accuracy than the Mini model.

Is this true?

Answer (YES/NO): YES